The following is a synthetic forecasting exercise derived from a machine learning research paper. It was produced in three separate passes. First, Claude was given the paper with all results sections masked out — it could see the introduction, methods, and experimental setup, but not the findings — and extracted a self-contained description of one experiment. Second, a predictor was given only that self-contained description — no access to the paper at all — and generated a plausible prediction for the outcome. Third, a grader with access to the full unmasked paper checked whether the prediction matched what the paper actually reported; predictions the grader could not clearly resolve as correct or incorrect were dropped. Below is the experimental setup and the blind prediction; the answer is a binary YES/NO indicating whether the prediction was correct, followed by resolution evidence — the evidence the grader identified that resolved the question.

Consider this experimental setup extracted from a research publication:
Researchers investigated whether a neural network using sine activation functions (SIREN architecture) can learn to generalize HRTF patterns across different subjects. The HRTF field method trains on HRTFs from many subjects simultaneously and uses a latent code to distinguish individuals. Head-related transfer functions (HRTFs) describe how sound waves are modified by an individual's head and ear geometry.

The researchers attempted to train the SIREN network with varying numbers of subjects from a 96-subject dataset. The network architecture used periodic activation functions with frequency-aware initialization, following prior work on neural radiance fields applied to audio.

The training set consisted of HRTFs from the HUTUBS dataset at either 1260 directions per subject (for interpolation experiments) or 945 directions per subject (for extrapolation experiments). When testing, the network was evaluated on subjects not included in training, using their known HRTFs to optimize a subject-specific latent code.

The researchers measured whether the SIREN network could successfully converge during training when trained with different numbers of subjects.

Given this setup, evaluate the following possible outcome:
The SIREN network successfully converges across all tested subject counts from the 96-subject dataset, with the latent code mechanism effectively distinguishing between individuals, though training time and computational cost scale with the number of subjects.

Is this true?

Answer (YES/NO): NO